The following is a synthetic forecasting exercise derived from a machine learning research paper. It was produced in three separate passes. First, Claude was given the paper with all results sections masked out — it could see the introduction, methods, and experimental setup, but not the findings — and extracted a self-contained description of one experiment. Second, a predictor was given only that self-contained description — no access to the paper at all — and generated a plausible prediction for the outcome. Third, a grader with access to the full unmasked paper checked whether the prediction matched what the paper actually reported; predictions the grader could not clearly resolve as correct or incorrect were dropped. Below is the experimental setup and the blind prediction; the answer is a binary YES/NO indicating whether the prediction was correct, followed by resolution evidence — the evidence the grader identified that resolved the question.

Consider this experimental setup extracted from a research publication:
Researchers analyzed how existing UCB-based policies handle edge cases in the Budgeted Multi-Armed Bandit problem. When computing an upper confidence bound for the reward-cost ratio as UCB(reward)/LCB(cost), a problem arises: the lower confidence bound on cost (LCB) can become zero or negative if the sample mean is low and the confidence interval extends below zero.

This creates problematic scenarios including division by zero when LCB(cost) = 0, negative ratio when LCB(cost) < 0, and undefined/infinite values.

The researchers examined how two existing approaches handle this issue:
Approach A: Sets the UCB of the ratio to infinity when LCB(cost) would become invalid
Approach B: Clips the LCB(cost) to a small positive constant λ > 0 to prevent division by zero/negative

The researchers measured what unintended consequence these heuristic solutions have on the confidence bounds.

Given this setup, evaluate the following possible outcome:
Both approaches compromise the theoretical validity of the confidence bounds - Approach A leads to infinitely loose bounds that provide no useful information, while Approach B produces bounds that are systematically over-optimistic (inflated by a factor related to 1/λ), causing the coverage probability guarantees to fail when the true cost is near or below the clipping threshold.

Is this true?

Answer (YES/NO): NO